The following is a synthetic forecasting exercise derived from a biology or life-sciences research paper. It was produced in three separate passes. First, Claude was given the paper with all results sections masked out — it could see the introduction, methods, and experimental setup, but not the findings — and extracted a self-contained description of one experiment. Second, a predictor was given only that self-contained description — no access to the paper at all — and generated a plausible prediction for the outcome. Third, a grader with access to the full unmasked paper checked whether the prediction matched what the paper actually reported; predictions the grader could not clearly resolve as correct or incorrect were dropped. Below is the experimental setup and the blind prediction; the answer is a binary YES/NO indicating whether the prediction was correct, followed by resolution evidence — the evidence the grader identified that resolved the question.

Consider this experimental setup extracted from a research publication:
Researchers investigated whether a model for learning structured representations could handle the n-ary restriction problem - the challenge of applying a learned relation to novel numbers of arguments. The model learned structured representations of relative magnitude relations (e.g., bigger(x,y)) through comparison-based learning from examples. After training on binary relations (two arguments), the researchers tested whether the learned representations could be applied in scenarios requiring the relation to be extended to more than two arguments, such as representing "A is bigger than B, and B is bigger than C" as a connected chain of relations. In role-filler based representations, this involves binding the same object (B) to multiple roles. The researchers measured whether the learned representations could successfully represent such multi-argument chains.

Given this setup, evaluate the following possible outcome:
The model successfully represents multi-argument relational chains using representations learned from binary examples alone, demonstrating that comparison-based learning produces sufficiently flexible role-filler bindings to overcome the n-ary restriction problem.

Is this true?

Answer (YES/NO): YES